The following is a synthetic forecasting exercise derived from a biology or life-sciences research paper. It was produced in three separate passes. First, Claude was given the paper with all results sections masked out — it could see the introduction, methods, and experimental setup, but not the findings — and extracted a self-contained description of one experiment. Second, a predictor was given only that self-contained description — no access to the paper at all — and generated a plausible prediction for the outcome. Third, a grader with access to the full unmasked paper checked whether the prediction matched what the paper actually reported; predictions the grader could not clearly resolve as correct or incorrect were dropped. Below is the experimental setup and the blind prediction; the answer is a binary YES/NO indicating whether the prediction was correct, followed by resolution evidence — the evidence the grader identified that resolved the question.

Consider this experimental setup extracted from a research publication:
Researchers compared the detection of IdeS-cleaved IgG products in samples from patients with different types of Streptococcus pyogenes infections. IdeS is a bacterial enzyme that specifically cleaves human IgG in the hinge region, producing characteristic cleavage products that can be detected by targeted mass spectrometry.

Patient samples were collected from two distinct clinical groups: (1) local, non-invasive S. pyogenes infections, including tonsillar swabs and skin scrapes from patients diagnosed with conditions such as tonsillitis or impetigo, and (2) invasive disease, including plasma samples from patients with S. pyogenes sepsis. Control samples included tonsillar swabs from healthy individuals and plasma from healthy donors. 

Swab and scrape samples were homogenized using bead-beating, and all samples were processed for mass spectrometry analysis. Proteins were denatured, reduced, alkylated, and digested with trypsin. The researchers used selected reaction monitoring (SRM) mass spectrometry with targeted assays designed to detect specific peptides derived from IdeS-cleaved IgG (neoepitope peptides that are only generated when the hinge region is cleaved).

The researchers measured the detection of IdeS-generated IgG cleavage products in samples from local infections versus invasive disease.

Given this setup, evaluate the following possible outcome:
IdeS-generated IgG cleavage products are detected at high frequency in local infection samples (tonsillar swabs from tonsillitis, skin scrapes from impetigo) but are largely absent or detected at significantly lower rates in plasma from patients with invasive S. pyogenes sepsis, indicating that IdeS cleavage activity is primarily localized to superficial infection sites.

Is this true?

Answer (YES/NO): YES